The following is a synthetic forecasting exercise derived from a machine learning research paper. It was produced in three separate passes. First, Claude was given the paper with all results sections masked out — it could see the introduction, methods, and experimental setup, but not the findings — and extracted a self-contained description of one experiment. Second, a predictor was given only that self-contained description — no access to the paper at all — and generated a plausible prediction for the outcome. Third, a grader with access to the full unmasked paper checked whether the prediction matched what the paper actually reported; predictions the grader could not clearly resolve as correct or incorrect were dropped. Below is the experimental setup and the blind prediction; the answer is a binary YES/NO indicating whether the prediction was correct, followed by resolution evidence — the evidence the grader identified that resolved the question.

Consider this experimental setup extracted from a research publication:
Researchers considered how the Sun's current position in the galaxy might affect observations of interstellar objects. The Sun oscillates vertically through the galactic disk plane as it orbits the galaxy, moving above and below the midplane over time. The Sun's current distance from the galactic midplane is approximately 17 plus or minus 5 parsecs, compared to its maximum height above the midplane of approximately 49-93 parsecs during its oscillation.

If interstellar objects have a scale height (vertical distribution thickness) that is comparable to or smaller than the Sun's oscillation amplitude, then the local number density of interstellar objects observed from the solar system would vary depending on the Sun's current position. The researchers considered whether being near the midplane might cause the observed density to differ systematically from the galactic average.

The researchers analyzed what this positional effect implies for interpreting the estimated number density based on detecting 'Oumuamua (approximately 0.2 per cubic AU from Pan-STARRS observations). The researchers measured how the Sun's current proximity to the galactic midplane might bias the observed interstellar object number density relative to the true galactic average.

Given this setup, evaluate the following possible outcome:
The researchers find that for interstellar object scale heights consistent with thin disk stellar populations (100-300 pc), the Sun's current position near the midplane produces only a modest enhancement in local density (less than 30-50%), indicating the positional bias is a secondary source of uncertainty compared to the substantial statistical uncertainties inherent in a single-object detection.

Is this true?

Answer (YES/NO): NO